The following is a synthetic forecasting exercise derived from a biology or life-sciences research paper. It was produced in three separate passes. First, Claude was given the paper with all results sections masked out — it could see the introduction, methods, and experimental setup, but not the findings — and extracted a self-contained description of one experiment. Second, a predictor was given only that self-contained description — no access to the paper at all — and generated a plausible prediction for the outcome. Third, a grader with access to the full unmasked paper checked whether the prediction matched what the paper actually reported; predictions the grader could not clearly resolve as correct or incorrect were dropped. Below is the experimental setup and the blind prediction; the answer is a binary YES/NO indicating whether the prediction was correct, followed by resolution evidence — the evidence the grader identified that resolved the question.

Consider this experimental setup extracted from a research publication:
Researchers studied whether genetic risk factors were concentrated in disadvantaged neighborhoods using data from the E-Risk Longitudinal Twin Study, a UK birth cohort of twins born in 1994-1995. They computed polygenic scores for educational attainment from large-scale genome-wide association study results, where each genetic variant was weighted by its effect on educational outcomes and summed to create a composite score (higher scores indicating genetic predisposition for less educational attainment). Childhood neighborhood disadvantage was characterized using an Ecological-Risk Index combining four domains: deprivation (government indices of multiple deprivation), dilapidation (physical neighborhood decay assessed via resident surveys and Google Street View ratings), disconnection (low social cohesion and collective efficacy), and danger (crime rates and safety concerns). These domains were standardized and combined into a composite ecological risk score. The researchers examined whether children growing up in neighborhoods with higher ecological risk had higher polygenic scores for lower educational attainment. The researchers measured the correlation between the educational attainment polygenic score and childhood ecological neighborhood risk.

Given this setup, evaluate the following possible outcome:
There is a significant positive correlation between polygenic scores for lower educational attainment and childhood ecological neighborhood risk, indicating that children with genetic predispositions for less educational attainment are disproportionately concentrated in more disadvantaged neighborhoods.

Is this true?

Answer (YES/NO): YES